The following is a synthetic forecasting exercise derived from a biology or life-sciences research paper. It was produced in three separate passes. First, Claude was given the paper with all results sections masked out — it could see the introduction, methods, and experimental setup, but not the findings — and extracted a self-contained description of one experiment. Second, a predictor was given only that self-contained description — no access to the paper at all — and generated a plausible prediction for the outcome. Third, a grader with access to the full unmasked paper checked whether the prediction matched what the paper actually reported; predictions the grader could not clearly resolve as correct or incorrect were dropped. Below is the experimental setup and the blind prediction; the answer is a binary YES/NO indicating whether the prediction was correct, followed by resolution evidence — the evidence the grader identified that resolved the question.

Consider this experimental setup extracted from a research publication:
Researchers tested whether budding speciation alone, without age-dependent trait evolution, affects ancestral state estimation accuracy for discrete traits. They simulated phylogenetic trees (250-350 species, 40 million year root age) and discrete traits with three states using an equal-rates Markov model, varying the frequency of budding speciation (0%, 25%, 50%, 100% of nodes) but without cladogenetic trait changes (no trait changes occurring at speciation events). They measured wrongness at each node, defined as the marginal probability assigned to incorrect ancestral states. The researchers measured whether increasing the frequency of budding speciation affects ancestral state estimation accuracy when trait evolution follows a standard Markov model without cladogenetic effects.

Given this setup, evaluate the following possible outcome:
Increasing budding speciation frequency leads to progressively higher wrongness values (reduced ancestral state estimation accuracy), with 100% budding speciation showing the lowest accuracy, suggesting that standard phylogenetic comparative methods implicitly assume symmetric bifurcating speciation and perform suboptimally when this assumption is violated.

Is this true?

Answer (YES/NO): NO